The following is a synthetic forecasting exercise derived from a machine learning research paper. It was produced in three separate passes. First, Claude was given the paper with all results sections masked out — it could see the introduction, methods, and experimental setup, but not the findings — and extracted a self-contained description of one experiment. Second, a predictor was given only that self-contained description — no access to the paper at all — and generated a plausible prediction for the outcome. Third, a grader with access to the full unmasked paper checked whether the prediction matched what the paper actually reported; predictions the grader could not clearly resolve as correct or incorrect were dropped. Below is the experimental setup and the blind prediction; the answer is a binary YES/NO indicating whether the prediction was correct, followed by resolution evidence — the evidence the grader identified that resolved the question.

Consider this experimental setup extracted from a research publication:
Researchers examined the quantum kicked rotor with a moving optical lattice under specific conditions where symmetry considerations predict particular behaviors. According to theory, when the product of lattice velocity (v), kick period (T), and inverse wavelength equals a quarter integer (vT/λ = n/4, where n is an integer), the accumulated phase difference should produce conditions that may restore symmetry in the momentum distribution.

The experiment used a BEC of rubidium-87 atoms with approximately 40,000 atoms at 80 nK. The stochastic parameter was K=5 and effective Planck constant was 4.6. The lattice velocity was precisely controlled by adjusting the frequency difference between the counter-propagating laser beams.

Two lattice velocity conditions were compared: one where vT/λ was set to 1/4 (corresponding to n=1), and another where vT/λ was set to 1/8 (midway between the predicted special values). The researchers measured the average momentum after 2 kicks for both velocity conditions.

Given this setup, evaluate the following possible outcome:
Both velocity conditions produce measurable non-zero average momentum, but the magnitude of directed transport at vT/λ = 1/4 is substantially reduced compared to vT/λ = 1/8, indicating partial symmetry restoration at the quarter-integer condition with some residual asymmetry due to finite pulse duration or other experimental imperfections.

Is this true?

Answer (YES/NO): NO